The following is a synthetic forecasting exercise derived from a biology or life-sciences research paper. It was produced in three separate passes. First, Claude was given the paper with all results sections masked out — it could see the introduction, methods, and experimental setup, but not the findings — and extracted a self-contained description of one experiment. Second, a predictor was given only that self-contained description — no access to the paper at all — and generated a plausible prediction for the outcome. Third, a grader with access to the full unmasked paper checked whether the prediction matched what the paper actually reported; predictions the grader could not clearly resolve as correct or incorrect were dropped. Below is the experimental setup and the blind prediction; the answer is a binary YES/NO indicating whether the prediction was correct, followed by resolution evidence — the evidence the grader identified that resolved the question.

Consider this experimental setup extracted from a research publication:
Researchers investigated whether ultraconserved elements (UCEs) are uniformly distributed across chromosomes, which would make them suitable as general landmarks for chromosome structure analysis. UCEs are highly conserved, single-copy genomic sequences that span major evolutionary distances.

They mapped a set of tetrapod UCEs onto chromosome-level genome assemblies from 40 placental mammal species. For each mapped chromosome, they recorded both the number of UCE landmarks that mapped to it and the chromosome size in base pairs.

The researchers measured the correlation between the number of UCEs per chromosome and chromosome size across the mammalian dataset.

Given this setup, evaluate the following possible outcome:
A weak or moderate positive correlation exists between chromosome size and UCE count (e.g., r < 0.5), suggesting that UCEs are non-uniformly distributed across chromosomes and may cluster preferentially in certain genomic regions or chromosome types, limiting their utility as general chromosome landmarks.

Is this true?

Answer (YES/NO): NO